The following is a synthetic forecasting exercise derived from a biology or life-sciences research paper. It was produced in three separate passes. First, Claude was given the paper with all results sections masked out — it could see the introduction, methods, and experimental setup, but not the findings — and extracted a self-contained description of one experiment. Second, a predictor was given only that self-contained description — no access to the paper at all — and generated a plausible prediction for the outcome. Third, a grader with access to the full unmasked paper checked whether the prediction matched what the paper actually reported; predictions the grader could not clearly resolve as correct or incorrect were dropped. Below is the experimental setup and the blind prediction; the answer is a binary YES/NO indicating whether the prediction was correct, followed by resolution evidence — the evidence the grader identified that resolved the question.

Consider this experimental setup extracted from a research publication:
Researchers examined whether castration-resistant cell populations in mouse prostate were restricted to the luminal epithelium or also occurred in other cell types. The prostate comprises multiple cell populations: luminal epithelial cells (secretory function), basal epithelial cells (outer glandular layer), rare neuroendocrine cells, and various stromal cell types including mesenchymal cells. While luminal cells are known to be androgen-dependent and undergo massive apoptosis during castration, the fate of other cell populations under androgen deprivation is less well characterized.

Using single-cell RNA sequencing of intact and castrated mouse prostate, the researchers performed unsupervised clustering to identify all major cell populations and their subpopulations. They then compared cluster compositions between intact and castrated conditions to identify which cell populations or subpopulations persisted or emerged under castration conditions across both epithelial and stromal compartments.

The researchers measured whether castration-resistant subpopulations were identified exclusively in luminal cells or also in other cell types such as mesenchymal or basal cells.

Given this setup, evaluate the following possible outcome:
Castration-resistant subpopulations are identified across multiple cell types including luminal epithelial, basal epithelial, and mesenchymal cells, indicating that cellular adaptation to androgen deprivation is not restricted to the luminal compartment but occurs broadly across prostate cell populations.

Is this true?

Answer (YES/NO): YES